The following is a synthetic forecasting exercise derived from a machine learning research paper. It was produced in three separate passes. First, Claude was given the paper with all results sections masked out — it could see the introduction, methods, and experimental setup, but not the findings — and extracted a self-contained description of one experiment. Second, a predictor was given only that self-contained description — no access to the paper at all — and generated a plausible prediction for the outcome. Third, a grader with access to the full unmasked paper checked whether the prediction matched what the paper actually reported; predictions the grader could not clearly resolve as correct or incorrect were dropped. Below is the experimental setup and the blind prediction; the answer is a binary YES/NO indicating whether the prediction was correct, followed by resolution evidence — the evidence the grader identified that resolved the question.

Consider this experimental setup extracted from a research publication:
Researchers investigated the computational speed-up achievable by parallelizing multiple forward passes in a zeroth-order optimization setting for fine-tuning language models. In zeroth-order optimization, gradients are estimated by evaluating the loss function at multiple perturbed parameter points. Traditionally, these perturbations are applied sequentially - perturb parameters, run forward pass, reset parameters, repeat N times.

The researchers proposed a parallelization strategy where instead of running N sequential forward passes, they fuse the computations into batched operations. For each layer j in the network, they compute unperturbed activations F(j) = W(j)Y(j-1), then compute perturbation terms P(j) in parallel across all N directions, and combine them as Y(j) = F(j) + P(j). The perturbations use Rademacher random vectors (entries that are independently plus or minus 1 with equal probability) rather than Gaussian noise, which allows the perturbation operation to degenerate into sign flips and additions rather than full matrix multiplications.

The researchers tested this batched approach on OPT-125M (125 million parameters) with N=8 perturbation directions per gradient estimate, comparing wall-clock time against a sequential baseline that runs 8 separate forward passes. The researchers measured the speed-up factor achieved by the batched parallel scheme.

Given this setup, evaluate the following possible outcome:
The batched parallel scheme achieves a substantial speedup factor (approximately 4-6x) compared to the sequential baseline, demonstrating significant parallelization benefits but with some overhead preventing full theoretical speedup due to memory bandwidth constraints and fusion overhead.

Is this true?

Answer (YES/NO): NO